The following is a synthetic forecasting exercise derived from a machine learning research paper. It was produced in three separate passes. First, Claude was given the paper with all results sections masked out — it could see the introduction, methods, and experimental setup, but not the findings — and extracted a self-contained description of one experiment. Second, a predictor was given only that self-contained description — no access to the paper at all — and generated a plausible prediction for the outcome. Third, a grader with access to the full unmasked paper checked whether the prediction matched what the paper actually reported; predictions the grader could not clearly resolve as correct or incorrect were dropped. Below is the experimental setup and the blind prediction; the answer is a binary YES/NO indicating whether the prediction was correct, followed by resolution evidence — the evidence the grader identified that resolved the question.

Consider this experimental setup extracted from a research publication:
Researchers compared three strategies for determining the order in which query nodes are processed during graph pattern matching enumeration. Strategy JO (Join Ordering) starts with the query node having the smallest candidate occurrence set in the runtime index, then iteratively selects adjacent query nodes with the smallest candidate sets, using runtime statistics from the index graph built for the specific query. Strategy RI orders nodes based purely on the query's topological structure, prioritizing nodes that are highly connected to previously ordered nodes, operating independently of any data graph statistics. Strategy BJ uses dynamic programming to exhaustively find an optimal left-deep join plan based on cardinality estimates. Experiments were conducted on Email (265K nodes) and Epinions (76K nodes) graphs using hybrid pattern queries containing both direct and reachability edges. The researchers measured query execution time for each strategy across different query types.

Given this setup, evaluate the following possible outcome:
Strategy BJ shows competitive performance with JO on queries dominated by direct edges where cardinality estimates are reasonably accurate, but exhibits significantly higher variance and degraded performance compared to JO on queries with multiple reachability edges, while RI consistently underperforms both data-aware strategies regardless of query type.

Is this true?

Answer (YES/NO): NO